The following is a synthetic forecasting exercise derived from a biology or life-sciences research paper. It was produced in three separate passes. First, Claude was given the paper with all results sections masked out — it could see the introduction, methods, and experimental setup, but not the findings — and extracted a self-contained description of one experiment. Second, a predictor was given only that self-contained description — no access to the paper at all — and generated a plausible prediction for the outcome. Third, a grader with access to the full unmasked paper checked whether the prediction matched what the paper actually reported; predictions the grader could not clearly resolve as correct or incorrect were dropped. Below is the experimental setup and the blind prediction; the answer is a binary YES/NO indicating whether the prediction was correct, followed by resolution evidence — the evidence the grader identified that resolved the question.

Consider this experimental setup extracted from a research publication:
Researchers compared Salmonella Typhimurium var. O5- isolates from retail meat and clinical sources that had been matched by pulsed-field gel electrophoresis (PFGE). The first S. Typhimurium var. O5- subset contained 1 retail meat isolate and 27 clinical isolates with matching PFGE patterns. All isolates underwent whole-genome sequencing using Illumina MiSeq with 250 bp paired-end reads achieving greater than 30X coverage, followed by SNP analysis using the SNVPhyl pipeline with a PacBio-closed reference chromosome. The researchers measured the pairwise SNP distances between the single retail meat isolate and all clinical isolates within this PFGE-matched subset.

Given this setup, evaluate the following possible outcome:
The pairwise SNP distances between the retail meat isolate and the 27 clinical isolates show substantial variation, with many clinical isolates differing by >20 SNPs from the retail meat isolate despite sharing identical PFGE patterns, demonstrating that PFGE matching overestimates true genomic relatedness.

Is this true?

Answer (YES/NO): YES